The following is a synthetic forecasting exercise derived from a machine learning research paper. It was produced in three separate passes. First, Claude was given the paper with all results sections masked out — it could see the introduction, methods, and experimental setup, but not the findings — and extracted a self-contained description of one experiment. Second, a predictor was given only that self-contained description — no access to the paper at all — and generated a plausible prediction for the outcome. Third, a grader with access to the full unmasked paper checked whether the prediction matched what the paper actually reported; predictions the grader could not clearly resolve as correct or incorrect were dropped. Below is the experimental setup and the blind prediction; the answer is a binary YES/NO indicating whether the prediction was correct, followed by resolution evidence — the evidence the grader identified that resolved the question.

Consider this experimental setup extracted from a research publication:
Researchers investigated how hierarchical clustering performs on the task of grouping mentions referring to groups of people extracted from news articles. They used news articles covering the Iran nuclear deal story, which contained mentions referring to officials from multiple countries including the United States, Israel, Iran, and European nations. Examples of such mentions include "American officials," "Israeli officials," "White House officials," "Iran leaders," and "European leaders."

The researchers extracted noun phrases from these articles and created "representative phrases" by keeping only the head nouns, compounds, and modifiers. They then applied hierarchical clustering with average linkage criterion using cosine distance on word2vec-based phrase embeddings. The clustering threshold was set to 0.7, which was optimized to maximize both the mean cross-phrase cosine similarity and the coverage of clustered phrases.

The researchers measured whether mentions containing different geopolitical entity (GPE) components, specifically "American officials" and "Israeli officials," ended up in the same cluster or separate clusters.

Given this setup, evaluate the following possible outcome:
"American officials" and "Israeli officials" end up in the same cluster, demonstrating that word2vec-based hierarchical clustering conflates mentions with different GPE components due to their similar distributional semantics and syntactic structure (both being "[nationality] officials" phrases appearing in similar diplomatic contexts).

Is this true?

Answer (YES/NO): YES